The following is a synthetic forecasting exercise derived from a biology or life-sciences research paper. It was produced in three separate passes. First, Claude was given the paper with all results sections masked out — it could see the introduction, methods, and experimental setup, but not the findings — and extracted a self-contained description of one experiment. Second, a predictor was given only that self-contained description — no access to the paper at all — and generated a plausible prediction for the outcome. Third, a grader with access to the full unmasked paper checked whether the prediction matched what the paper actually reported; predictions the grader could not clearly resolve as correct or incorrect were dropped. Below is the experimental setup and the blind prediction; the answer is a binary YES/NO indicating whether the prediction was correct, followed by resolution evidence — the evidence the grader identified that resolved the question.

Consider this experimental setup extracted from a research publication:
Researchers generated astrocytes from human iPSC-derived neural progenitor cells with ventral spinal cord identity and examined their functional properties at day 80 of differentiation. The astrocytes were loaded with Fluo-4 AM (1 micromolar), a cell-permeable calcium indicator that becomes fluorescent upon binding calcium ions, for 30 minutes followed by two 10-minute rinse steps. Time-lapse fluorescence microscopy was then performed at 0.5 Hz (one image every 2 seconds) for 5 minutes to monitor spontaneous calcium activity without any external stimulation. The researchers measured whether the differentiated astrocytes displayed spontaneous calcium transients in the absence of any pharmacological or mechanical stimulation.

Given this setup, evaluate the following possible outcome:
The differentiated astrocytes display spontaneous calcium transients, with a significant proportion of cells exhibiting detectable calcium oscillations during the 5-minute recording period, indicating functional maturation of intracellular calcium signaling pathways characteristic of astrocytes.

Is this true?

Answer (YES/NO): YES